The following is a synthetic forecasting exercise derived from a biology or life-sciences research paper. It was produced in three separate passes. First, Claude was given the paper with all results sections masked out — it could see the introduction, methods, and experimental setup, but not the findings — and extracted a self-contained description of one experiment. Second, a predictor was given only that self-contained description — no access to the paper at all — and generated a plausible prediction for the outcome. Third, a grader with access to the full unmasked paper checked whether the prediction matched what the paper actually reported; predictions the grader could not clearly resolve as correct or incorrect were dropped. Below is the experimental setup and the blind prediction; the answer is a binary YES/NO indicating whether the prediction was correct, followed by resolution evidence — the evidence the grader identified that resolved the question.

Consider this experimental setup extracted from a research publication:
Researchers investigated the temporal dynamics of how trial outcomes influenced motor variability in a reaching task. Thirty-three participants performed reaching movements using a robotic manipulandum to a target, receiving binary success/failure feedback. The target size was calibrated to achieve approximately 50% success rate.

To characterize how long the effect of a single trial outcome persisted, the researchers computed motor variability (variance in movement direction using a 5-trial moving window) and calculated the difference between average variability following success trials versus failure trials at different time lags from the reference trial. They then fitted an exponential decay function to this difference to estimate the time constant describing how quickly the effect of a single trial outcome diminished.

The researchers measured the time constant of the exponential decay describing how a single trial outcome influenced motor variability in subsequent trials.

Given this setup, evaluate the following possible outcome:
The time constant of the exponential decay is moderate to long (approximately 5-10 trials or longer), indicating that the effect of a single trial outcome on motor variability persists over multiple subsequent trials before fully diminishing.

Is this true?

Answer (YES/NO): YES